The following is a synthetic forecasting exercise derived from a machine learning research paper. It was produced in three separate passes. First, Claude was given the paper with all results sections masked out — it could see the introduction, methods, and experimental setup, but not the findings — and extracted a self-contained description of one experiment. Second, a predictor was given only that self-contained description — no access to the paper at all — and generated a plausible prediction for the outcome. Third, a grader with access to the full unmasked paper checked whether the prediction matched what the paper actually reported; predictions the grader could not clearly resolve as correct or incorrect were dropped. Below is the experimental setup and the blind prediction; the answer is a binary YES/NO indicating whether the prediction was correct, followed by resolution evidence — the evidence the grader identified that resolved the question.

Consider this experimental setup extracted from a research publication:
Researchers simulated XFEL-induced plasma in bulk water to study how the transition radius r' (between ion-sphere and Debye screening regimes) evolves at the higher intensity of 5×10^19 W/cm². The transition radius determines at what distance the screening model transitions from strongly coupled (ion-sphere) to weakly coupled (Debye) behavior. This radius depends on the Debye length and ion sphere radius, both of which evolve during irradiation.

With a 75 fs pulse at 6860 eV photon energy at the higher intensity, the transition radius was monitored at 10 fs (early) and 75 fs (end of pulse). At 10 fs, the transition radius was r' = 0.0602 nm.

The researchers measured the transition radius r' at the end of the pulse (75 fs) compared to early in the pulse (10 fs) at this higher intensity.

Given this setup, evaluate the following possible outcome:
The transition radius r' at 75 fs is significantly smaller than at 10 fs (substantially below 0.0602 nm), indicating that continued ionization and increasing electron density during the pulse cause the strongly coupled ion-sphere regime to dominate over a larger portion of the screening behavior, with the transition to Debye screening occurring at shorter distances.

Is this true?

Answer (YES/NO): NO